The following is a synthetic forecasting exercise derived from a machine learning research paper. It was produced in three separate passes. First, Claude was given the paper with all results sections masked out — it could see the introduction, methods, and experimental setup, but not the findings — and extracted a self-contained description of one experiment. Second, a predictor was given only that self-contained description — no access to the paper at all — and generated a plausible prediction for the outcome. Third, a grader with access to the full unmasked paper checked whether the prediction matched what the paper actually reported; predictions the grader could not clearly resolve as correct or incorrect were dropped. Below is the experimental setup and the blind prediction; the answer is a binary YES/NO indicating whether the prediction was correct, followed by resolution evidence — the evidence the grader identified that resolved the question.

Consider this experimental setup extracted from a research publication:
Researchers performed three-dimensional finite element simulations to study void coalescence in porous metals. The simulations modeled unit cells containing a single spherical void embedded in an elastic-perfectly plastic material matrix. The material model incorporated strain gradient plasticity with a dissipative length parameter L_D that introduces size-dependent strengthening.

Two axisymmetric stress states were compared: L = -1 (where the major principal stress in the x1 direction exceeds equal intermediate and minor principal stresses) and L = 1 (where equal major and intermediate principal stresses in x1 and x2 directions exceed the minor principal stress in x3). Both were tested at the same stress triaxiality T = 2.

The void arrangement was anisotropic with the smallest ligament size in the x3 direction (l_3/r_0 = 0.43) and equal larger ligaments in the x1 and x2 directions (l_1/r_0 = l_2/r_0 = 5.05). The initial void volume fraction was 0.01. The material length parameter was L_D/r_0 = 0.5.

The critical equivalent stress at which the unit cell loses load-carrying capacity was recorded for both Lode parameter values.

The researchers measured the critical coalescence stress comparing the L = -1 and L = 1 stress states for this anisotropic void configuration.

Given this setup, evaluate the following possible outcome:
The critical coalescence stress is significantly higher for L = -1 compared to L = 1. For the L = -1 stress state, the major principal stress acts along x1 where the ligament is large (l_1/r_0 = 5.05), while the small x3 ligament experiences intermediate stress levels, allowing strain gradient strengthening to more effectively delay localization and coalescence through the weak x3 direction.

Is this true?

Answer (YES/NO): NO